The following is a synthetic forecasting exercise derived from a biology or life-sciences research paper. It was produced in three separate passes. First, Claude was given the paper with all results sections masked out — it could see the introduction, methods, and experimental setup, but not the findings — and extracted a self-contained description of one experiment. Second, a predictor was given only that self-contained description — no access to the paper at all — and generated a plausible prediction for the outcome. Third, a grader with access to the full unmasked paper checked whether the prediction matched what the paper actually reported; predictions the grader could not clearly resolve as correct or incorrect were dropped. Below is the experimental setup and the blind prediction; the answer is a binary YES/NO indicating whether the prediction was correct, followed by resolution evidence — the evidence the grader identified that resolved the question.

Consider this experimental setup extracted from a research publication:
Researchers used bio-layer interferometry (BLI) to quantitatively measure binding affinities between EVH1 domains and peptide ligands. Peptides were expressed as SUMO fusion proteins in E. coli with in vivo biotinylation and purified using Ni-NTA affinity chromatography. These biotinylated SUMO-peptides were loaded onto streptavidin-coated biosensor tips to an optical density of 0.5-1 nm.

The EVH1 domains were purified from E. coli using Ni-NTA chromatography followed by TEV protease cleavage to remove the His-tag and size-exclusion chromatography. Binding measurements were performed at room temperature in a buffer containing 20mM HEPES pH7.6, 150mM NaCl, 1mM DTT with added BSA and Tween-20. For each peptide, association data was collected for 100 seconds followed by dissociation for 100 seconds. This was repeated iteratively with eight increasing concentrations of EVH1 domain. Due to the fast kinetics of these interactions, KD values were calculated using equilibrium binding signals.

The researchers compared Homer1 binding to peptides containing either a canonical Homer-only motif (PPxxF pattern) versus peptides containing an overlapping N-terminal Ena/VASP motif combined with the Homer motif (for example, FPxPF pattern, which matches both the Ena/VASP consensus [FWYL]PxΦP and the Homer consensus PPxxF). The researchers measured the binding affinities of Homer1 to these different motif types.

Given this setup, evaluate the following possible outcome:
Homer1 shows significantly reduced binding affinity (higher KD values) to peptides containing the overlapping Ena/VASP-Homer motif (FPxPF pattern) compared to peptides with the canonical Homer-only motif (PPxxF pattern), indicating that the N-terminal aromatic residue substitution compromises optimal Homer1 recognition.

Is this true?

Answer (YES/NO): NO